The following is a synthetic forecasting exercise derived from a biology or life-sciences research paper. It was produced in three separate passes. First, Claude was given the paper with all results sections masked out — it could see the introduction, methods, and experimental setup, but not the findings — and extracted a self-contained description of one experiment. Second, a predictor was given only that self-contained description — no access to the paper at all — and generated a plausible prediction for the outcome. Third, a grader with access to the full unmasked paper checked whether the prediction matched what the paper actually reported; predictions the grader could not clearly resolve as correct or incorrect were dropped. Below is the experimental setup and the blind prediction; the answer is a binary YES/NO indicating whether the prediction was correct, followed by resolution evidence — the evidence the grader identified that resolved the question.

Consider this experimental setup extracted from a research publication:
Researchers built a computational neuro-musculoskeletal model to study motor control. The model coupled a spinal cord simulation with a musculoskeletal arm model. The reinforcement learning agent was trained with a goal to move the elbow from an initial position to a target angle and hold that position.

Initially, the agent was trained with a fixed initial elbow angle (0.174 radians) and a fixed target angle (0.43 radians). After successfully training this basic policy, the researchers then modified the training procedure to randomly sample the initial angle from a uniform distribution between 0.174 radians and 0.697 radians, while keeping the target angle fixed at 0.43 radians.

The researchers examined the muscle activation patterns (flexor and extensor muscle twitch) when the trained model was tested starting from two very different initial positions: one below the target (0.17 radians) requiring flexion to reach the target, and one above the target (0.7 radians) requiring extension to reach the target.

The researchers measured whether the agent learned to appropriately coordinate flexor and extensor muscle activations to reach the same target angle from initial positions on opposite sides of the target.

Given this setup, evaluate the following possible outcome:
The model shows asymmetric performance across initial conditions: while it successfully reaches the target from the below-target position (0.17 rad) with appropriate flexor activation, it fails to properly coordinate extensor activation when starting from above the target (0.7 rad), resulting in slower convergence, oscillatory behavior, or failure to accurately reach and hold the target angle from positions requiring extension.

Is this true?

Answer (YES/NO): NO